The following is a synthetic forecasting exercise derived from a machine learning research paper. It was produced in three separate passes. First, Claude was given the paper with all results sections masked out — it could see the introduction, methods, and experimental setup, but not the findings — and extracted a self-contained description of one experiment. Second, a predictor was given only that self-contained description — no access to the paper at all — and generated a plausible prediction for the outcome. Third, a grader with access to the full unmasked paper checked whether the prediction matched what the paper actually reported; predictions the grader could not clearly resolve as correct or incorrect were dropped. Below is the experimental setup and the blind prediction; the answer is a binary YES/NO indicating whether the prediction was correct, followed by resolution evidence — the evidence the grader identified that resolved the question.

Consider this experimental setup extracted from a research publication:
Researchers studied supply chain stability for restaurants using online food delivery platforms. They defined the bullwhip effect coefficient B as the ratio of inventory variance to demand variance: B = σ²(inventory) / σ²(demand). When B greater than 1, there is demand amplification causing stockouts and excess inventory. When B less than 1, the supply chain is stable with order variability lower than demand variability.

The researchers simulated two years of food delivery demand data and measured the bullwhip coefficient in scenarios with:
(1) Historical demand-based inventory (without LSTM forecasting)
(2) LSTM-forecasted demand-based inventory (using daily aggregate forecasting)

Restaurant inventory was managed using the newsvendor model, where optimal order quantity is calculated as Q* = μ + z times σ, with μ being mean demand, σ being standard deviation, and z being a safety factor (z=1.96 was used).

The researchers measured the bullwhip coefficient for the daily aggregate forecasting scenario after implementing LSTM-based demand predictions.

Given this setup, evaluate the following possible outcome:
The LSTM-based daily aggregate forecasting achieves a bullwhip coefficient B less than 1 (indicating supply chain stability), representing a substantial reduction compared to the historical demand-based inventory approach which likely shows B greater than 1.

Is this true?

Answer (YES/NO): YES